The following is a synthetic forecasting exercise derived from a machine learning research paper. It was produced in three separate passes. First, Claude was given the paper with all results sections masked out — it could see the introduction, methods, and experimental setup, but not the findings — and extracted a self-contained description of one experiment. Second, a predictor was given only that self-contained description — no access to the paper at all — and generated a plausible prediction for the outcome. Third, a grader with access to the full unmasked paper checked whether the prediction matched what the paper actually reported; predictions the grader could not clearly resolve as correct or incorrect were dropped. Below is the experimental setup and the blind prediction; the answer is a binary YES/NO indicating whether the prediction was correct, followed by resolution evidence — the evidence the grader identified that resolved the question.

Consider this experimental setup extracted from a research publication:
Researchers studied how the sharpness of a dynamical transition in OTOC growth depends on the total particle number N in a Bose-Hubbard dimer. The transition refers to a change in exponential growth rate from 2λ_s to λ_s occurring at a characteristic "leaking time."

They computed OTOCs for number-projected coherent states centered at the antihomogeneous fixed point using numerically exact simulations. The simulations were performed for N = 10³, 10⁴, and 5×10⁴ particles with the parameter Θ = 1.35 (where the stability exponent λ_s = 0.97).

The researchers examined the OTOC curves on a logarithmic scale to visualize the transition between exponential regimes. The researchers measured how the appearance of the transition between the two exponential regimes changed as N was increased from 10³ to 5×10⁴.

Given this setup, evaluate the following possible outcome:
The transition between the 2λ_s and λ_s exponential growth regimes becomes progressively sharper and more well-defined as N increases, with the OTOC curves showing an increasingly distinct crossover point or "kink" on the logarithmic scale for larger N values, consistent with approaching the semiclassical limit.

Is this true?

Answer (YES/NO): YES